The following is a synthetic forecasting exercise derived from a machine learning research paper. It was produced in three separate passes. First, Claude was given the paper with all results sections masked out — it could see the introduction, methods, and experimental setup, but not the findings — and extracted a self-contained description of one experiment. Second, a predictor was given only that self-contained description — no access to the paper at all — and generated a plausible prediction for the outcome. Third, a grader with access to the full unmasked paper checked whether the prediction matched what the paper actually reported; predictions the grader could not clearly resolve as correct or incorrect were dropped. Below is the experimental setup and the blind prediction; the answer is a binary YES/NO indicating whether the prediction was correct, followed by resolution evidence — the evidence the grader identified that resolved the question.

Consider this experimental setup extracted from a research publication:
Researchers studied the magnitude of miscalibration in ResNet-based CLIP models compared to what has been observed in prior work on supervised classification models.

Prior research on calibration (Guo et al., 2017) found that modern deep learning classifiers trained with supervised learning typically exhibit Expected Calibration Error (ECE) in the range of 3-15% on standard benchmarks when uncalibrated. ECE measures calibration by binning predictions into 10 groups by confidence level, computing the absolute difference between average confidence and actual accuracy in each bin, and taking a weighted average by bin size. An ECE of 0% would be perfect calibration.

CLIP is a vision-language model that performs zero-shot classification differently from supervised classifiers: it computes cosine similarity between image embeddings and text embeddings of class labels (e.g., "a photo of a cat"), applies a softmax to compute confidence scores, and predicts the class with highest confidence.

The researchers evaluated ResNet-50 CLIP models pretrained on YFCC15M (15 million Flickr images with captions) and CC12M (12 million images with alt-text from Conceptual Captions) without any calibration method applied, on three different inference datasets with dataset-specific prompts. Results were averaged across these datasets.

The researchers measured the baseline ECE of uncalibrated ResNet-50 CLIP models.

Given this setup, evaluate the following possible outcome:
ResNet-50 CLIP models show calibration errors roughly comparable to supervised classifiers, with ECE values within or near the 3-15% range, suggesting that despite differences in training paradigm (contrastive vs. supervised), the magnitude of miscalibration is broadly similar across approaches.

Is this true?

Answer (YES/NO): NO